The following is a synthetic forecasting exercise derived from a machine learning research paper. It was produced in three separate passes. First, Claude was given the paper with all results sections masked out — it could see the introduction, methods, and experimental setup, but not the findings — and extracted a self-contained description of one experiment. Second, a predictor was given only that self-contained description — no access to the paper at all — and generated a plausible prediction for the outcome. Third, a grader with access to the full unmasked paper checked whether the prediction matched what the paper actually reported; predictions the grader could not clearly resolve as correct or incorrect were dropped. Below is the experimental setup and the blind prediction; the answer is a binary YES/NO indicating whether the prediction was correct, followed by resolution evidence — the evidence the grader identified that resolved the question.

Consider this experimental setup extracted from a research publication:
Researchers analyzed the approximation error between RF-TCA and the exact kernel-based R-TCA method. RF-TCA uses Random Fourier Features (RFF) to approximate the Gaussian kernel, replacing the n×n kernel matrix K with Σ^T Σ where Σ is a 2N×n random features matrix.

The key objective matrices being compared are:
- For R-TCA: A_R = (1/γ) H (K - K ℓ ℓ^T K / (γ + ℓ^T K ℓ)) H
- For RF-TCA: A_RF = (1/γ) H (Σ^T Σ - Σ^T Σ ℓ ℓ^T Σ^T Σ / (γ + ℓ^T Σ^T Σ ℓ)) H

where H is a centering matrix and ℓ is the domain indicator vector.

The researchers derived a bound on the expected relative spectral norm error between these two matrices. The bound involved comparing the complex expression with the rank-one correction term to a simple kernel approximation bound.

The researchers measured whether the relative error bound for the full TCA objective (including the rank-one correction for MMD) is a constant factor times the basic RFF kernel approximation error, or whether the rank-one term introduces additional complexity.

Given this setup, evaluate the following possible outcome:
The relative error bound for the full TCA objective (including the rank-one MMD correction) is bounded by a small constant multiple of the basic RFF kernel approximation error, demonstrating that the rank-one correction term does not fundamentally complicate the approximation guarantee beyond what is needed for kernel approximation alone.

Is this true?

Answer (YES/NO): YES